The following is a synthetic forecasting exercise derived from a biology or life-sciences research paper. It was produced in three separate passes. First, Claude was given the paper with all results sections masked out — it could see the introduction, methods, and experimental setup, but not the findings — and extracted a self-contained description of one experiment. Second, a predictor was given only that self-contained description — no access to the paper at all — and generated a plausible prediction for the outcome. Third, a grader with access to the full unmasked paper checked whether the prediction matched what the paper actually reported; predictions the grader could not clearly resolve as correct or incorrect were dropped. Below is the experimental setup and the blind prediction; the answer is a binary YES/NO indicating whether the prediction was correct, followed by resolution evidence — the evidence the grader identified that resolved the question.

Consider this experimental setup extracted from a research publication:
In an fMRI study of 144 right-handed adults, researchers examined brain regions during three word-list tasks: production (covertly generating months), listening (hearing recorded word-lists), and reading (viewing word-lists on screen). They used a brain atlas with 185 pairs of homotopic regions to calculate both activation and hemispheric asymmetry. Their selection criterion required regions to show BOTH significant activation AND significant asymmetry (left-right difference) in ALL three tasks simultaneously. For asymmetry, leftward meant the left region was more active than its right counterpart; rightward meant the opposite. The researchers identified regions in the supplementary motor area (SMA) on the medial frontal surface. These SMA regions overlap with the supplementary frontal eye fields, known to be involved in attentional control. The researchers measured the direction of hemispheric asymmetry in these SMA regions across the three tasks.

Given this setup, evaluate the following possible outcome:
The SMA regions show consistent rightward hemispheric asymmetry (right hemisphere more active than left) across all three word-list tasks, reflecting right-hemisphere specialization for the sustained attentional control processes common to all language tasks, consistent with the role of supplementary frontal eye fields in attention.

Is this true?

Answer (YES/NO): YES